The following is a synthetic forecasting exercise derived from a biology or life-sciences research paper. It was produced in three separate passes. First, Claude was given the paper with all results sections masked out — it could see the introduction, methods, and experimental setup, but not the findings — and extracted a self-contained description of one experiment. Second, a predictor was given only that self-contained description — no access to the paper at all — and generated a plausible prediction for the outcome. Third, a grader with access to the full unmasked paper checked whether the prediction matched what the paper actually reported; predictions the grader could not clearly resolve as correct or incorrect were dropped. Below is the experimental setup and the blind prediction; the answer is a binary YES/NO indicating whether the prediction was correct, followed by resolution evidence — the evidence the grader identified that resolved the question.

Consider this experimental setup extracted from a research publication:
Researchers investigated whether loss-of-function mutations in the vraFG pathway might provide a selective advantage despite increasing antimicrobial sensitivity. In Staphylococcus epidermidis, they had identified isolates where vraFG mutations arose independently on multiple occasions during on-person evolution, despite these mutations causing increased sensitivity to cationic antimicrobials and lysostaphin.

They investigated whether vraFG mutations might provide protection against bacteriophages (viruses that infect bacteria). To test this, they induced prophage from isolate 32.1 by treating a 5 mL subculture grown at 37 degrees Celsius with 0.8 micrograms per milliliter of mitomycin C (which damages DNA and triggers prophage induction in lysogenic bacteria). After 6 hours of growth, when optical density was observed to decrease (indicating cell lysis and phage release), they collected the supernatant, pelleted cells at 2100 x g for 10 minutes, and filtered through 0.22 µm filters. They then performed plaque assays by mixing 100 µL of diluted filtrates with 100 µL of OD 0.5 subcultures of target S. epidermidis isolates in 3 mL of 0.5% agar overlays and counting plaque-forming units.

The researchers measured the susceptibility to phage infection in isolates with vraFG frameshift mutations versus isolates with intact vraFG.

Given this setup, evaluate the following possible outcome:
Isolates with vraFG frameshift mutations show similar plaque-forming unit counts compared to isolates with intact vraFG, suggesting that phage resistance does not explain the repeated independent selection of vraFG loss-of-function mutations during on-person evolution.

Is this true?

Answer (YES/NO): NO